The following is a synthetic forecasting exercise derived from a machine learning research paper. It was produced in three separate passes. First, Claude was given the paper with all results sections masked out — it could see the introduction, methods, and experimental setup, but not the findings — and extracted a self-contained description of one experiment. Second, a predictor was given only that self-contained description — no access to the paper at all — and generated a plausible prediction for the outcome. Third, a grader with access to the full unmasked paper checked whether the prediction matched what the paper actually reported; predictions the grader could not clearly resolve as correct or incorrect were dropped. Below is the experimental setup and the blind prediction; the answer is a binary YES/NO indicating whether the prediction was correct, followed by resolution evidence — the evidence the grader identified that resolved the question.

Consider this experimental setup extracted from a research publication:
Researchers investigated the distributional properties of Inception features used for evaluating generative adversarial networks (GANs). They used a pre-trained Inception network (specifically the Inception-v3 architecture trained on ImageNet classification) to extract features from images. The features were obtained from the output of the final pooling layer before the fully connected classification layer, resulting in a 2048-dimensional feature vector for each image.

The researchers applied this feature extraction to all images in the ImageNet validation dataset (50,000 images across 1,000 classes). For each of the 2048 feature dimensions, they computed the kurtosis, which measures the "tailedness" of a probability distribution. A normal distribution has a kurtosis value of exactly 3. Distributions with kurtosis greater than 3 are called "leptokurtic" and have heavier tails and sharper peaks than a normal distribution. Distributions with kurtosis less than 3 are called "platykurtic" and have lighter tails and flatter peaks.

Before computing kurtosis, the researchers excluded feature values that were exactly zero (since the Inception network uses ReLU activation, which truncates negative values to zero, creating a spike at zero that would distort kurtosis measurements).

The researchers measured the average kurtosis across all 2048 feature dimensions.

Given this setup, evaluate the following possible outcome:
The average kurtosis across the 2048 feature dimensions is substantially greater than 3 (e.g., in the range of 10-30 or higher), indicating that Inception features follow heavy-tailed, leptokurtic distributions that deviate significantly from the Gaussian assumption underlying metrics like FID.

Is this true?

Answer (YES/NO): YES